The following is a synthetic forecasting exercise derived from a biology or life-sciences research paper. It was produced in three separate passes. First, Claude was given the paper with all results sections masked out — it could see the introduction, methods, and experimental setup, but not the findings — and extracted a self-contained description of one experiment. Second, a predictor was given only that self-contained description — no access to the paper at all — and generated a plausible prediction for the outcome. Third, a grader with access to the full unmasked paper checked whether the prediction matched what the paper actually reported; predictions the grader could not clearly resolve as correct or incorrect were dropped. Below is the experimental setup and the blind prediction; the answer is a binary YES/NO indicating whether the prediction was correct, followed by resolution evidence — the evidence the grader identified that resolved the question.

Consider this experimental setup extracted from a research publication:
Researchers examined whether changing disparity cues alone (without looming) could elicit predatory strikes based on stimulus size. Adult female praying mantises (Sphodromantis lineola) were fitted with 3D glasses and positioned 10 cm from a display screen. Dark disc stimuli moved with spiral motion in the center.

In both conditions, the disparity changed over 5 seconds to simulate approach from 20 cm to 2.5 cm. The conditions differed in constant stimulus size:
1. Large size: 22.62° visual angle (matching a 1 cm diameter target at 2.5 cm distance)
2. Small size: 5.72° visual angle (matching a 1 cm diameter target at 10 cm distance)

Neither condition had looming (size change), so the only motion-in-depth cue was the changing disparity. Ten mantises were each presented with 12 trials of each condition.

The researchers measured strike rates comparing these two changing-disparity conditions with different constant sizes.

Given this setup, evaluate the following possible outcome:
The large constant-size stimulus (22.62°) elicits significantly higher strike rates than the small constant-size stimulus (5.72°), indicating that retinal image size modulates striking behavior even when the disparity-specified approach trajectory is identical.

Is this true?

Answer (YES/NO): YES